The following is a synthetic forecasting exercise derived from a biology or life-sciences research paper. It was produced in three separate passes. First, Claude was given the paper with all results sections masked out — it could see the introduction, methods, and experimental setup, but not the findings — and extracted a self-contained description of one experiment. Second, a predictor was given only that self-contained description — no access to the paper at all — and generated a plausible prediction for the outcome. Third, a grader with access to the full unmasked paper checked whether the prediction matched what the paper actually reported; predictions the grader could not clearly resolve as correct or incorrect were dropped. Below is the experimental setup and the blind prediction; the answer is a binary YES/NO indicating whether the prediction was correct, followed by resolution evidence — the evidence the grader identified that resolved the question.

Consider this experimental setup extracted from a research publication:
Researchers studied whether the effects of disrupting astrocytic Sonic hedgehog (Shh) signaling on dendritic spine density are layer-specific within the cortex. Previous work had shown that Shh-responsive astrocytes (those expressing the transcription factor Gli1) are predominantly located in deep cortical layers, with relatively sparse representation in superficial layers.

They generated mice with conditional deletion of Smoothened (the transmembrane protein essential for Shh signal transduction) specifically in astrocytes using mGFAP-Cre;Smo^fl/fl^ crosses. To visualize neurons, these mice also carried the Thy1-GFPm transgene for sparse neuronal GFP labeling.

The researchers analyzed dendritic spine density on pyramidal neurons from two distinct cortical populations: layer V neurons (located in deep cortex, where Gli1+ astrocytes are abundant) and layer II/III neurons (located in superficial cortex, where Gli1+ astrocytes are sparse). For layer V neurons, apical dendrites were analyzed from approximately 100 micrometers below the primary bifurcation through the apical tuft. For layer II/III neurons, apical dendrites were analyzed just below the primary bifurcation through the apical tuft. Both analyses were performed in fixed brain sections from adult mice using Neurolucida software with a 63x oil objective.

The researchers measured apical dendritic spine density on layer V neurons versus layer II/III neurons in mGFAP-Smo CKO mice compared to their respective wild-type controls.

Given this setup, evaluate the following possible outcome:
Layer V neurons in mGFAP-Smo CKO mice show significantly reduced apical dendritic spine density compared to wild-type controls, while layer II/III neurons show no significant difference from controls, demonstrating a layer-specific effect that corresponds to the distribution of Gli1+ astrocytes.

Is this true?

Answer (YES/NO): NO